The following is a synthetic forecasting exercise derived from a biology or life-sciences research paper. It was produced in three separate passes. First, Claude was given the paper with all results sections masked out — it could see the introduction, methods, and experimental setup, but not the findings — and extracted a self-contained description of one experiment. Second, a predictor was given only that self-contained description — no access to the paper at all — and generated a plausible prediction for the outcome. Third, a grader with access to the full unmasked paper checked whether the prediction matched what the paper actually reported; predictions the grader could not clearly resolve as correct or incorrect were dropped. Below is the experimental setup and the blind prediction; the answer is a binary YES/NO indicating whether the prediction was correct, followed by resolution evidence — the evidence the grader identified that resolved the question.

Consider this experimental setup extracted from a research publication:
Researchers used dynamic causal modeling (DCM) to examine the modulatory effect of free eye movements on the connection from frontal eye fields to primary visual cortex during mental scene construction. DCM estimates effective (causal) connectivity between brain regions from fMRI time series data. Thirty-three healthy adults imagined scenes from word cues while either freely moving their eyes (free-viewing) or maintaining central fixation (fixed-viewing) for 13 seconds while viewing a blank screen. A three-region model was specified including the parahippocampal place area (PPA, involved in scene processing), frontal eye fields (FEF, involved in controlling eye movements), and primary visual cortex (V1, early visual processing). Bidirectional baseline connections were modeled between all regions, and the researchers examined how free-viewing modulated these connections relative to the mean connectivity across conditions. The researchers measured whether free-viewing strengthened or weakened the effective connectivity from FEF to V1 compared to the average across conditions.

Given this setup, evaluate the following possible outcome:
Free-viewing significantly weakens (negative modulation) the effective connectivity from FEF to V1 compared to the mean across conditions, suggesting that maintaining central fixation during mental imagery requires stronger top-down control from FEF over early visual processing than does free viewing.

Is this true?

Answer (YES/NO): NO